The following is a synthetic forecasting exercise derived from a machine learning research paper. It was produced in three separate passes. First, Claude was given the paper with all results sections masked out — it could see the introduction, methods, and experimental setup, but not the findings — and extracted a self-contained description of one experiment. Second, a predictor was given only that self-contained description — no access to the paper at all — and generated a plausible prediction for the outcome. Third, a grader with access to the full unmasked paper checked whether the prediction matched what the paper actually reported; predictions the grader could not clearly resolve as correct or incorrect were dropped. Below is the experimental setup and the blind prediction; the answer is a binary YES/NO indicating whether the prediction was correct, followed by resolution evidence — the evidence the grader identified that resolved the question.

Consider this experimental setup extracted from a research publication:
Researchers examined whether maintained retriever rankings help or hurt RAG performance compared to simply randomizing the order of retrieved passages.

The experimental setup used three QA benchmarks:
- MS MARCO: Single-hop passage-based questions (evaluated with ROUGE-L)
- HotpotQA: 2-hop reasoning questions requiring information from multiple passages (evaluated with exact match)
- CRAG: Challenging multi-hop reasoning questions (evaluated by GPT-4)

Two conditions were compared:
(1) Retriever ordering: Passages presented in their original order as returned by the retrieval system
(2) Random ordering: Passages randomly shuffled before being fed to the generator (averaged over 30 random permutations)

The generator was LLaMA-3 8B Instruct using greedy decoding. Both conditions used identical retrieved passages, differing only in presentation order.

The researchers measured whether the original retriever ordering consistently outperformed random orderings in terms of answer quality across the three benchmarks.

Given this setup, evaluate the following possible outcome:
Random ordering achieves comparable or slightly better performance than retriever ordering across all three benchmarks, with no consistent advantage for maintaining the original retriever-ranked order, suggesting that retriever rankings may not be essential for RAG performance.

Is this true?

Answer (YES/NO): YES